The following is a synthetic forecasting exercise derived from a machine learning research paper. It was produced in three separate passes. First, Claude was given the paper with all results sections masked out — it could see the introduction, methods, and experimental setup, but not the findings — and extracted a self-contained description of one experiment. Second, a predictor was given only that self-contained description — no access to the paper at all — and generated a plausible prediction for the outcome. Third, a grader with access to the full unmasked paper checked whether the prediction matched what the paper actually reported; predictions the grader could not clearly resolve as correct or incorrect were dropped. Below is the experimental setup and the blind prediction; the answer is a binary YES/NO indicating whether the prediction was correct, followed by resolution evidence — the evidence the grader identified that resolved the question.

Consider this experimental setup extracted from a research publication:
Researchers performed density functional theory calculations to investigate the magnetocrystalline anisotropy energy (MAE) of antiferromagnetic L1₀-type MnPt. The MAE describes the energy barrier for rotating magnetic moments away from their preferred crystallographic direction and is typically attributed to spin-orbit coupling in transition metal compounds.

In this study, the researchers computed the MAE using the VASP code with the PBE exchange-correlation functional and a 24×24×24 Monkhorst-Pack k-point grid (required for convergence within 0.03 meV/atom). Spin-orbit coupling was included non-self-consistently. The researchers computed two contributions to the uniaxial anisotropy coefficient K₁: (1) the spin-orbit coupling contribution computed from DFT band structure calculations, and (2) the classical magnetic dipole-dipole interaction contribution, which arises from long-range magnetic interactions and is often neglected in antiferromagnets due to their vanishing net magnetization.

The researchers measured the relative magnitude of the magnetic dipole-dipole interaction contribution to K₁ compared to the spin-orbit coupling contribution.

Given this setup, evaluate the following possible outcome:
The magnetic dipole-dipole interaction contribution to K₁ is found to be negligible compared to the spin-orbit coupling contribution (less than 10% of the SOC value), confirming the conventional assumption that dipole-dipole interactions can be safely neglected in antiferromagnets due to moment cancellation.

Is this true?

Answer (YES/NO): NO